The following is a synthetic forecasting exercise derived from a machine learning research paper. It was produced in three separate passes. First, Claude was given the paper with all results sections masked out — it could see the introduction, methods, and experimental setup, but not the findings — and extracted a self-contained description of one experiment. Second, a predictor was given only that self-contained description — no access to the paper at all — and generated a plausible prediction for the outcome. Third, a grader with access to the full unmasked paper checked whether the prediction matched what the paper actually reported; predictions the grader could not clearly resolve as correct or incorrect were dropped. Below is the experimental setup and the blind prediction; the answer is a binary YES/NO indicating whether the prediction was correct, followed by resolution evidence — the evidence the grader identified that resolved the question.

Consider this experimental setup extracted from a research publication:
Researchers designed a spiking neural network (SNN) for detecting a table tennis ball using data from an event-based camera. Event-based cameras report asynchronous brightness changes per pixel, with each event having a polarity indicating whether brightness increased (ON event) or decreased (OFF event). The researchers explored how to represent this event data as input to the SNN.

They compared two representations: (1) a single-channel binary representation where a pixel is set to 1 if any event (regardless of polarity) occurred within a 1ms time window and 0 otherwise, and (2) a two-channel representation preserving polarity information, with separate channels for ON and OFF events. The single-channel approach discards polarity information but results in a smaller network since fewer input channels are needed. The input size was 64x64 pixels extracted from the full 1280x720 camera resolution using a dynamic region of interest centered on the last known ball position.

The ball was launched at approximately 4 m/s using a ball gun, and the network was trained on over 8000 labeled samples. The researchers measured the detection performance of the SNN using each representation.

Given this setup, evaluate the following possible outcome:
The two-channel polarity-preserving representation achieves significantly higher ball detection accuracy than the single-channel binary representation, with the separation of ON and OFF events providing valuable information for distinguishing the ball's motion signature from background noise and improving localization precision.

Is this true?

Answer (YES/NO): NO